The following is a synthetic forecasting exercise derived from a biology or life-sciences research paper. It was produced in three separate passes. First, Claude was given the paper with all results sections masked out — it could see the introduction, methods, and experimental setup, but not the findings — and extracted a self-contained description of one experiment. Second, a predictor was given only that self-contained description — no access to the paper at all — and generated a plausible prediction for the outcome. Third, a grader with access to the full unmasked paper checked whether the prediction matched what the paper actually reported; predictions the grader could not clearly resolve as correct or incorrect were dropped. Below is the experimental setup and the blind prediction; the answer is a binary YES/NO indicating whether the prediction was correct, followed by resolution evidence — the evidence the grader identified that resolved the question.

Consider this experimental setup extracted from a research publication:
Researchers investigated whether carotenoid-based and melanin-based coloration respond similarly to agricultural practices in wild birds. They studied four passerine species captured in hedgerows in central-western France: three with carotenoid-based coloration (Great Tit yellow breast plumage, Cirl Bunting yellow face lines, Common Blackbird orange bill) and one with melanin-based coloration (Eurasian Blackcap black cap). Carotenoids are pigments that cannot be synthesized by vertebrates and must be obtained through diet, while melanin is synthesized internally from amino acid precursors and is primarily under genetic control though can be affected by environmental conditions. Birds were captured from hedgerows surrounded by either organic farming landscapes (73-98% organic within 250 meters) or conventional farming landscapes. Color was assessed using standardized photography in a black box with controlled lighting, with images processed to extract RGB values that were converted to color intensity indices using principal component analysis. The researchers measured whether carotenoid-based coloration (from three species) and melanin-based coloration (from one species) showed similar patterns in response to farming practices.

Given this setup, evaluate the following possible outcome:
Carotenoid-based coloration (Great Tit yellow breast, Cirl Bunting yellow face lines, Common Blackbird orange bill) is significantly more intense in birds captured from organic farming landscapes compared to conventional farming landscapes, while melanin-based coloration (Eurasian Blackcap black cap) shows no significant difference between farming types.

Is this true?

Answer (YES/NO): NO